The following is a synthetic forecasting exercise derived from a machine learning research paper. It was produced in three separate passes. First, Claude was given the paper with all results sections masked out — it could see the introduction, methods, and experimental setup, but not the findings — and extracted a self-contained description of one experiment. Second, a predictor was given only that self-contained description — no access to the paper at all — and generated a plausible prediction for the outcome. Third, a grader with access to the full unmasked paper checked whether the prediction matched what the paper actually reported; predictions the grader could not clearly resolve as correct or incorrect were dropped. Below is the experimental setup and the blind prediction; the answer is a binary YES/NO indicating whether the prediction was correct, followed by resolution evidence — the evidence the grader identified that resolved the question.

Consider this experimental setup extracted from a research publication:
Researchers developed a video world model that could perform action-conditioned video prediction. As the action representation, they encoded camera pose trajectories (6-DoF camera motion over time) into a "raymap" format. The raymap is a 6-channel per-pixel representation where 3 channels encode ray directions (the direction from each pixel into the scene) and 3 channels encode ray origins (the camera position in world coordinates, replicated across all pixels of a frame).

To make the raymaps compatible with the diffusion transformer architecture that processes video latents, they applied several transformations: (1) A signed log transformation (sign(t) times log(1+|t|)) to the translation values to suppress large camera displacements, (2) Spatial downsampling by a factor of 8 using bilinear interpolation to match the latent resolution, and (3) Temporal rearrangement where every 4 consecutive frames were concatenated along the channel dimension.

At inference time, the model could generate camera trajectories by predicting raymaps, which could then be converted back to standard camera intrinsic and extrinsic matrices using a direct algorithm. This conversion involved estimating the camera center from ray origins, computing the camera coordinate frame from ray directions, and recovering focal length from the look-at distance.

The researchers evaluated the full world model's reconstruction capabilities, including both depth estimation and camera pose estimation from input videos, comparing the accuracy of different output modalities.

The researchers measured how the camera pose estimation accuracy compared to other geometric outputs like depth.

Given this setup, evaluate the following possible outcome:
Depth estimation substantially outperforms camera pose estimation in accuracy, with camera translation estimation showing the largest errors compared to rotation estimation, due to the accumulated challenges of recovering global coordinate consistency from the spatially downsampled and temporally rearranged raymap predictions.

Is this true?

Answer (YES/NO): NO